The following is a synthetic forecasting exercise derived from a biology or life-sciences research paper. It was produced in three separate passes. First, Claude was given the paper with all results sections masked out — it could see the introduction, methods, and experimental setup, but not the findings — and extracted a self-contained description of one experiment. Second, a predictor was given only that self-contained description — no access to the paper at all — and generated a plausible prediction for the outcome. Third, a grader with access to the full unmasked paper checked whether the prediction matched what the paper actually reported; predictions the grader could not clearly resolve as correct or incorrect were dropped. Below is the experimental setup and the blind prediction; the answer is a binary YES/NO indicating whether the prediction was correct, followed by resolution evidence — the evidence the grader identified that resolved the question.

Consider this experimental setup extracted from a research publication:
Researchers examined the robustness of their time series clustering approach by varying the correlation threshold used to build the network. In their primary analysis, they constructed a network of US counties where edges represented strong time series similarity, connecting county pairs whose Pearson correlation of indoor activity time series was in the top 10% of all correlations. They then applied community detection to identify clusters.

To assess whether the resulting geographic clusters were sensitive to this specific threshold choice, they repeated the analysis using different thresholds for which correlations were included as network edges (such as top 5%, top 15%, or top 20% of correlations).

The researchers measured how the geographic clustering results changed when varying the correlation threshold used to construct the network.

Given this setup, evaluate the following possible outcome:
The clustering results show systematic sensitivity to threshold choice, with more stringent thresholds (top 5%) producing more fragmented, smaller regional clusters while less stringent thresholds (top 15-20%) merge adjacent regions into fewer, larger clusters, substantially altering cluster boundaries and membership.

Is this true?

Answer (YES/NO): NO